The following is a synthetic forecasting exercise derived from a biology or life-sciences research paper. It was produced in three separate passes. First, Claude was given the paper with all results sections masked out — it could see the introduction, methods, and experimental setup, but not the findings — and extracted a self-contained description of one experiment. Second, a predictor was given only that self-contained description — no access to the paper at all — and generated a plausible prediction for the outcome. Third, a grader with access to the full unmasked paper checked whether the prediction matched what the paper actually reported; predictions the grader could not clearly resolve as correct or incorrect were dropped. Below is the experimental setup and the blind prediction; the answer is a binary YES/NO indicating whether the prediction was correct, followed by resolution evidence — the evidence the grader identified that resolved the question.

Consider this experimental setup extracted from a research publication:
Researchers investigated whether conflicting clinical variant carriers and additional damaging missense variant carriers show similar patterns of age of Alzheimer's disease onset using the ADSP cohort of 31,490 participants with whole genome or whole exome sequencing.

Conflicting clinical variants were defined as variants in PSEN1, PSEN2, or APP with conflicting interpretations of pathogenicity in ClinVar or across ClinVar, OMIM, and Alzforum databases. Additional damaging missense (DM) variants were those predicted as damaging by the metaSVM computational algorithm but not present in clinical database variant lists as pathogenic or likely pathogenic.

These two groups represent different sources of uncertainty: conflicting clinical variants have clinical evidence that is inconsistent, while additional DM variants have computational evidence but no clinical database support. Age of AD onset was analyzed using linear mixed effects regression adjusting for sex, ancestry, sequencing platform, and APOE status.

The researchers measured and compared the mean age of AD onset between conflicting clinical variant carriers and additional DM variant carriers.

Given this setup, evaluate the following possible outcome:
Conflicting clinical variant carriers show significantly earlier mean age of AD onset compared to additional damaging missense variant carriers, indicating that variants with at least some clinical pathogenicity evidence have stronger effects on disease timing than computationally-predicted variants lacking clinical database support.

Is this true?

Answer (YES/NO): NO